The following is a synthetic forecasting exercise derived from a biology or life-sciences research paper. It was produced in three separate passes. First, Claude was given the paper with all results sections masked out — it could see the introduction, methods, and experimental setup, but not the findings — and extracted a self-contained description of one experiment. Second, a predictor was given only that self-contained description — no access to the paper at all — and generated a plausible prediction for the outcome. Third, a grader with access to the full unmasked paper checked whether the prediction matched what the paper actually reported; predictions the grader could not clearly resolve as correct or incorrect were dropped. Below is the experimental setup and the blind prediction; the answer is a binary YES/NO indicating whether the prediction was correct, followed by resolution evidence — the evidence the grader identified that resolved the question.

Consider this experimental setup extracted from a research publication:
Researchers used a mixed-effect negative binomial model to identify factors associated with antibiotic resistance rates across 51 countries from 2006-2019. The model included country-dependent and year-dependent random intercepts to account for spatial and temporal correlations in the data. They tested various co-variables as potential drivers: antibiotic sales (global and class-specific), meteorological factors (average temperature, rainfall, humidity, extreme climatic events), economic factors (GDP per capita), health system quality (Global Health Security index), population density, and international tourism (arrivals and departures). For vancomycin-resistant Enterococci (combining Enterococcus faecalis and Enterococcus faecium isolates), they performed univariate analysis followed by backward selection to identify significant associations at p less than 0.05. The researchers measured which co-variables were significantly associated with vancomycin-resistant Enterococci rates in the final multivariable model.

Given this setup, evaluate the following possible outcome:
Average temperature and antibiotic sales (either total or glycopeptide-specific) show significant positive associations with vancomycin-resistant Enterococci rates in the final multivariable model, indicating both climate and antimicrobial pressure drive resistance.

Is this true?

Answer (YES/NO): NO